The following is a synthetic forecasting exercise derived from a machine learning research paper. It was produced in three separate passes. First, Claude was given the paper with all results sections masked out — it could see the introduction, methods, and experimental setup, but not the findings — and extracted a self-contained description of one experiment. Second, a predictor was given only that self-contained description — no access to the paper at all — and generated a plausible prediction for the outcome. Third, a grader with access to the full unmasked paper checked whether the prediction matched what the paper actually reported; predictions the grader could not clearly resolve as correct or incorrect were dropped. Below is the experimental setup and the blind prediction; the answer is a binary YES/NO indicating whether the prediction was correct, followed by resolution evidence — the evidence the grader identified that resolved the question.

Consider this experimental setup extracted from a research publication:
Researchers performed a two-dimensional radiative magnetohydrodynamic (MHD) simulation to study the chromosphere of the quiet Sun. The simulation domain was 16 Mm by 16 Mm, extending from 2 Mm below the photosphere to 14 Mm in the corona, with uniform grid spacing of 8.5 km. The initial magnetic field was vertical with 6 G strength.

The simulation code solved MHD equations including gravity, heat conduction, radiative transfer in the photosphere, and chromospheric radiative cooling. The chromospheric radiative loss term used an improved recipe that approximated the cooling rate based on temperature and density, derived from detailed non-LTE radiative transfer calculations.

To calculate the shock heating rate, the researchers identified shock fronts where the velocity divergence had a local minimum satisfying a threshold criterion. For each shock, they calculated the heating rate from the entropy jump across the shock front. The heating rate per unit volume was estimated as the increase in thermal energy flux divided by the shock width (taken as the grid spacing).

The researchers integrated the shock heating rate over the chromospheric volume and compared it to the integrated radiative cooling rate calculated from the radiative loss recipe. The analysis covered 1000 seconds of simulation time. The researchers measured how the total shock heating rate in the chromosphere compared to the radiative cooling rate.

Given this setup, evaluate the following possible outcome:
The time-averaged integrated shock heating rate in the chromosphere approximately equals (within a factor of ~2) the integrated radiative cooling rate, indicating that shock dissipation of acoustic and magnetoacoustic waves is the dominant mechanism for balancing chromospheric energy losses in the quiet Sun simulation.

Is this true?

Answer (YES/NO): YES